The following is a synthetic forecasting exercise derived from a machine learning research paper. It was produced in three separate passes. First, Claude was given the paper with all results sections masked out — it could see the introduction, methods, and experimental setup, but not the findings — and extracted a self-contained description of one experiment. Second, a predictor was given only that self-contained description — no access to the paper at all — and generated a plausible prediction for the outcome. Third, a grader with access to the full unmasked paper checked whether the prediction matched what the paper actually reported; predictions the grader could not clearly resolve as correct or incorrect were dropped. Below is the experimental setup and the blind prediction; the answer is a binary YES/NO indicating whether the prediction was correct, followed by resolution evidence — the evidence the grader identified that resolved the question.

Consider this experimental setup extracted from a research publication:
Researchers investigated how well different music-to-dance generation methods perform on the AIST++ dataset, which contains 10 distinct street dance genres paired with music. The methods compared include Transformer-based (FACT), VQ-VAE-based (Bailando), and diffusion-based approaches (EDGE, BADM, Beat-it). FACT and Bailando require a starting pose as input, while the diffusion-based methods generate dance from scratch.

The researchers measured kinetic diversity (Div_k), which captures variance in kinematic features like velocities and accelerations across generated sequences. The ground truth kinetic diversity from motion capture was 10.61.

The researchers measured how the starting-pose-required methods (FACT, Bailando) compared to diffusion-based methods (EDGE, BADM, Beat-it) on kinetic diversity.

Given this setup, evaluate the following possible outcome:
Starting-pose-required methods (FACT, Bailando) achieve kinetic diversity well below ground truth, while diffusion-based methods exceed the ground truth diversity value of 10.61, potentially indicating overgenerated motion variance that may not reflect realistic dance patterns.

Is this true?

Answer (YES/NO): NO